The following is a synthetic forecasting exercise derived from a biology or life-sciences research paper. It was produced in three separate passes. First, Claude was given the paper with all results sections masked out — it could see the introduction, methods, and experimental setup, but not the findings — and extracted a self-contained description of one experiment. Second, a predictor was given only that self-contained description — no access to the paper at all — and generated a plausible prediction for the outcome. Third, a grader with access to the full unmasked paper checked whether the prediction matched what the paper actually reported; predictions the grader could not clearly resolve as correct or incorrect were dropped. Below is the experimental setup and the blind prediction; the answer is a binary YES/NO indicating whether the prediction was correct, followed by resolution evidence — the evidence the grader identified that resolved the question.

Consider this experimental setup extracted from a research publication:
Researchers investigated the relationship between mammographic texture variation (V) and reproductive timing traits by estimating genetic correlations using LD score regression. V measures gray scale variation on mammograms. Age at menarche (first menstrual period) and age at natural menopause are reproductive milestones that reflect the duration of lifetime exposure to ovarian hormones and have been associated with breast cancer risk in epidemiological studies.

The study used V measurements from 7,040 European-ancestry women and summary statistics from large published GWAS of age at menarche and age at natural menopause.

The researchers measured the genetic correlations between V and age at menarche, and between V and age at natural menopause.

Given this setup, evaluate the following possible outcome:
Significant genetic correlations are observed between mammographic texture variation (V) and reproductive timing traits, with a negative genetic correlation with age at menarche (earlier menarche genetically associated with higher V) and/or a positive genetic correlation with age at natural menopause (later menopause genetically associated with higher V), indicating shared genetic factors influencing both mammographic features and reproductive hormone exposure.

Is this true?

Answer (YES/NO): NO